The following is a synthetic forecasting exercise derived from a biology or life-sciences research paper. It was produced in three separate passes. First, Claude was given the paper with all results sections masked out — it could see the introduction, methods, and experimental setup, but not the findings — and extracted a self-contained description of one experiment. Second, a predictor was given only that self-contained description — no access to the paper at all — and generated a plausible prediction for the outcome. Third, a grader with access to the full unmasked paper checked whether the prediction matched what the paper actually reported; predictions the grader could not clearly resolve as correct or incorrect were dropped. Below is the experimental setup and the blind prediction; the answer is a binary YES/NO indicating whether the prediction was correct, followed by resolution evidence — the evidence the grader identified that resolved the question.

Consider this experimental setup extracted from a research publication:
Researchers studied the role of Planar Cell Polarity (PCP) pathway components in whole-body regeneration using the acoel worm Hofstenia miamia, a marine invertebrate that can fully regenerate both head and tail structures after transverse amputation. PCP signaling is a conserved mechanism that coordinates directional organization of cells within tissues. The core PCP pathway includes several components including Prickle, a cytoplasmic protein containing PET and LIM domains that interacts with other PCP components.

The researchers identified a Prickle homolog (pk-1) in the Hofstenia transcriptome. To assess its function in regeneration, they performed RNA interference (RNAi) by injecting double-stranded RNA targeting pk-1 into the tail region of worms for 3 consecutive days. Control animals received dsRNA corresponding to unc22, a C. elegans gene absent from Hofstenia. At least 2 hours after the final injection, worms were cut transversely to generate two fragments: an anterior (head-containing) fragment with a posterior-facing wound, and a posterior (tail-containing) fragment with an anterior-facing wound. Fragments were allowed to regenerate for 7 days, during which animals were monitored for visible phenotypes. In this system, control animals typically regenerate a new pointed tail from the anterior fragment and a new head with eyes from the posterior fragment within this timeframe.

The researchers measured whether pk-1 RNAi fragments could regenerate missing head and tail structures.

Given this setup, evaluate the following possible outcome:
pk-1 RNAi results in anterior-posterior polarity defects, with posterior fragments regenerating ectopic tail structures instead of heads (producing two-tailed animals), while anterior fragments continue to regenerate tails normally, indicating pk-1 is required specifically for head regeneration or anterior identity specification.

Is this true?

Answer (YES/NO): NO